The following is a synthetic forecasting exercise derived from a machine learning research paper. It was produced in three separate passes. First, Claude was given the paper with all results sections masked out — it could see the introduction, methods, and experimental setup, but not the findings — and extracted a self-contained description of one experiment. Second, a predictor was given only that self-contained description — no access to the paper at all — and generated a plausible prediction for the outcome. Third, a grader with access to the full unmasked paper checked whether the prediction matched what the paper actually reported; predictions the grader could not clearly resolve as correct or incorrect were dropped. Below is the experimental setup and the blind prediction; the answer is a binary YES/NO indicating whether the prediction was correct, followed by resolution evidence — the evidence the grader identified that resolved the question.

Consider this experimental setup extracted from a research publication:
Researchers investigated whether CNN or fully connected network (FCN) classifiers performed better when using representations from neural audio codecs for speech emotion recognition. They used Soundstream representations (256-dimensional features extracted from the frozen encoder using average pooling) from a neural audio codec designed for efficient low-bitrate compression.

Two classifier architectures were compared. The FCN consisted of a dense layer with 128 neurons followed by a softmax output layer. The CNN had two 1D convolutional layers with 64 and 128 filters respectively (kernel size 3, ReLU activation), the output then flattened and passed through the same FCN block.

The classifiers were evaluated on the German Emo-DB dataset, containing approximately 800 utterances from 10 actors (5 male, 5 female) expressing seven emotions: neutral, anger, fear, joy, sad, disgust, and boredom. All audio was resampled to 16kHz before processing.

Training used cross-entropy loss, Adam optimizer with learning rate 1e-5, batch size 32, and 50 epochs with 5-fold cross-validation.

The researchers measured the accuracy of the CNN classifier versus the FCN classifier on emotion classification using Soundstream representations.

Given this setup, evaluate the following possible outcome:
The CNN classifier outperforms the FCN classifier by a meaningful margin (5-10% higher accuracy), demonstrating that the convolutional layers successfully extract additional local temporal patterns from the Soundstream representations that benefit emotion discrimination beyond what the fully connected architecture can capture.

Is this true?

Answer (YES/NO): NO